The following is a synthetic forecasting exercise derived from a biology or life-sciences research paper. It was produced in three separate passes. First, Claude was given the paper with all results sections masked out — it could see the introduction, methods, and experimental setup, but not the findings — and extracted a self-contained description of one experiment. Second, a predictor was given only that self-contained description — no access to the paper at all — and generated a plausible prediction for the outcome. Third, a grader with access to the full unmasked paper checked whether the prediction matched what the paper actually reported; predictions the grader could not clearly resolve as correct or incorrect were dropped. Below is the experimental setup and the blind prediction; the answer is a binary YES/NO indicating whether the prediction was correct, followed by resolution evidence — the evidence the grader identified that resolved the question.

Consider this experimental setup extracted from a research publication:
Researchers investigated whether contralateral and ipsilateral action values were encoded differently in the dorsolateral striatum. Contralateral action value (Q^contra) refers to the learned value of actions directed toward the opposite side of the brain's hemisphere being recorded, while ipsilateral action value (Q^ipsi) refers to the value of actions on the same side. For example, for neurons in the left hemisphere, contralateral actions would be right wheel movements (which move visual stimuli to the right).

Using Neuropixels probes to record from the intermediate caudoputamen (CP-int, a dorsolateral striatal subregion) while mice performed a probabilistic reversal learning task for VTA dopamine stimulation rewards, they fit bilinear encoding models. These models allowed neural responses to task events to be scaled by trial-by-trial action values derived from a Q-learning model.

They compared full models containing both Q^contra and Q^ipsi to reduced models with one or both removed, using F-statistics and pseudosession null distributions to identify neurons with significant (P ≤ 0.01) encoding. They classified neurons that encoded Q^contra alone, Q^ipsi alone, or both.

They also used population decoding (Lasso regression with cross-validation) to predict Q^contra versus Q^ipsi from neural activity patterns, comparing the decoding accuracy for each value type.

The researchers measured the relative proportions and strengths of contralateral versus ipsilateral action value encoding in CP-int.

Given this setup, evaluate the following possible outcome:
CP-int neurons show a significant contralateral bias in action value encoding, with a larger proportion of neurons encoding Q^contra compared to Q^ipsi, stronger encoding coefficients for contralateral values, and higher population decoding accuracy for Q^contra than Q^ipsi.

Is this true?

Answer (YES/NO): NO